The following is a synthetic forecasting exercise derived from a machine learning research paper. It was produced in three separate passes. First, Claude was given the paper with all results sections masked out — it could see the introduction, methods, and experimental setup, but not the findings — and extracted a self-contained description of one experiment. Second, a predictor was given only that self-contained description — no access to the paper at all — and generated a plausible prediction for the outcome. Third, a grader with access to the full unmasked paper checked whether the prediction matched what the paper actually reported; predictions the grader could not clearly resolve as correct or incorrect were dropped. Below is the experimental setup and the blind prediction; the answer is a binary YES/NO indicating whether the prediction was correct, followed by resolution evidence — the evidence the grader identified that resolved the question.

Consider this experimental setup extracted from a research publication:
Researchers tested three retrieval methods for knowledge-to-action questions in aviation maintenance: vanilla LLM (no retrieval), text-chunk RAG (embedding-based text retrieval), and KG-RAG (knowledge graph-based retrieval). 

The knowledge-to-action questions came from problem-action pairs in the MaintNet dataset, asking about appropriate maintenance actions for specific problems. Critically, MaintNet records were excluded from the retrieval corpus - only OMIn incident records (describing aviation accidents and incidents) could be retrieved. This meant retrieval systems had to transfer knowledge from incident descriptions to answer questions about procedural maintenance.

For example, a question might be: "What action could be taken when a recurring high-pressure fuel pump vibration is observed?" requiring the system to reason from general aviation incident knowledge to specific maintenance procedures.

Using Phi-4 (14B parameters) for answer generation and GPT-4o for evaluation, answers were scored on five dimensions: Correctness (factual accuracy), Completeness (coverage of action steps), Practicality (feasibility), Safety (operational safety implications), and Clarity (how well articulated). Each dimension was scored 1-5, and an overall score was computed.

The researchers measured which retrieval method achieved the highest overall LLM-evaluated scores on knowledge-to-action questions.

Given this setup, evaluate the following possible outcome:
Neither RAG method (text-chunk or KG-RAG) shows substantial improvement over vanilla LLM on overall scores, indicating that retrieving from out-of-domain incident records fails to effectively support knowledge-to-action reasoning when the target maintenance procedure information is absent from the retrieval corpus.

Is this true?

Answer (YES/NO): NO